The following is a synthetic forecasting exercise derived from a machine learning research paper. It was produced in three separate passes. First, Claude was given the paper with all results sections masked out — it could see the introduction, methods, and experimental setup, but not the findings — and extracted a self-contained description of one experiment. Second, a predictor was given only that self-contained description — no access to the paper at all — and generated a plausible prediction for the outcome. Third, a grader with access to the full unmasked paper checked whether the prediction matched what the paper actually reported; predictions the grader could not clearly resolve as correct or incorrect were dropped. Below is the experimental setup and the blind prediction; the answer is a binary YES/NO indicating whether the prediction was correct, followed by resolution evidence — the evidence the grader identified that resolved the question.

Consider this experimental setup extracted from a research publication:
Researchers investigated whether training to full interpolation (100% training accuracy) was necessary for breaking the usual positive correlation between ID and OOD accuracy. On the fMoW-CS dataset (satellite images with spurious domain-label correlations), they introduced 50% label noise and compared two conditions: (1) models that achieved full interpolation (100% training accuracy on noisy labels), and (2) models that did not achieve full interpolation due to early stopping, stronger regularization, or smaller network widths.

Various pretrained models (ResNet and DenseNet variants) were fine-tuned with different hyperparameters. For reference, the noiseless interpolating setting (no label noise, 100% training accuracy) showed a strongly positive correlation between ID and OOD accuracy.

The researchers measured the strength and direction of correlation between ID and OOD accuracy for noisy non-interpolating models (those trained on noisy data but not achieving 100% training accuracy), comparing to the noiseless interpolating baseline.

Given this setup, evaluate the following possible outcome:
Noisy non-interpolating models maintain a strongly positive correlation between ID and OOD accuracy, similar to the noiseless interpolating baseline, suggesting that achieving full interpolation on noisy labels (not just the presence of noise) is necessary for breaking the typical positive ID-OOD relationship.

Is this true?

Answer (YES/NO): NO